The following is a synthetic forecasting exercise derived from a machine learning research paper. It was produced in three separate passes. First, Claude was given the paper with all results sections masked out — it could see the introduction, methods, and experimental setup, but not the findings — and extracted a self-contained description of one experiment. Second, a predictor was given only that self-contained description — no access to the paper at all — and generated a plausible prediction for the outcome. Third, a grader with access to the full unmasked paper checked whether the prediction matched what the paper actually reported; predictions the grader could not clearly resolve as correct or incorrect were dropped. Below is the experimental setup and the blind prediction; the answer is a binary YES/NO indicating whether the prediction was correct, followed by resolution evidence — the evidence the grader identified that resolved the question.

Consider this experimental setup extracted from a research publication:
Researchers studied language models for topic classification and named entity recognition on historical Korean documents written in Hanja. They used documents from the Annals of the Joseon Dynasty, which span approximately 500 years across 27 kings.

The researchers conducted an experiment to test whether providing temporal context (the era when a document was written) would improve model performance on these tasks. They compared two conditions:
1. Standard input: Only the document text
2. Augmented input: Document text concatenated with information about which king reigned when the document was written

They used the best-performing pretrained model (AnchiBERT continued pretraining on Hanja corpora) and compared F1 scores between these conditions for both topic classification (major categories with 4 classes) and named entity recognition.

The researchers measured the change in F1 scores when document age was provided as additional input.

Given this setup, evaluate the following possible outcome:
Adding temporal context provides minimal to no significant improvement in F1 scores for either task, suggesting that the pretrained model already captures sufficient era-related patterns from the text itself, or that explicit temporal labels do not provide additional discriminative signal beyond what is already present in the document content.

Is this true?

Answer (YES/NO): NO